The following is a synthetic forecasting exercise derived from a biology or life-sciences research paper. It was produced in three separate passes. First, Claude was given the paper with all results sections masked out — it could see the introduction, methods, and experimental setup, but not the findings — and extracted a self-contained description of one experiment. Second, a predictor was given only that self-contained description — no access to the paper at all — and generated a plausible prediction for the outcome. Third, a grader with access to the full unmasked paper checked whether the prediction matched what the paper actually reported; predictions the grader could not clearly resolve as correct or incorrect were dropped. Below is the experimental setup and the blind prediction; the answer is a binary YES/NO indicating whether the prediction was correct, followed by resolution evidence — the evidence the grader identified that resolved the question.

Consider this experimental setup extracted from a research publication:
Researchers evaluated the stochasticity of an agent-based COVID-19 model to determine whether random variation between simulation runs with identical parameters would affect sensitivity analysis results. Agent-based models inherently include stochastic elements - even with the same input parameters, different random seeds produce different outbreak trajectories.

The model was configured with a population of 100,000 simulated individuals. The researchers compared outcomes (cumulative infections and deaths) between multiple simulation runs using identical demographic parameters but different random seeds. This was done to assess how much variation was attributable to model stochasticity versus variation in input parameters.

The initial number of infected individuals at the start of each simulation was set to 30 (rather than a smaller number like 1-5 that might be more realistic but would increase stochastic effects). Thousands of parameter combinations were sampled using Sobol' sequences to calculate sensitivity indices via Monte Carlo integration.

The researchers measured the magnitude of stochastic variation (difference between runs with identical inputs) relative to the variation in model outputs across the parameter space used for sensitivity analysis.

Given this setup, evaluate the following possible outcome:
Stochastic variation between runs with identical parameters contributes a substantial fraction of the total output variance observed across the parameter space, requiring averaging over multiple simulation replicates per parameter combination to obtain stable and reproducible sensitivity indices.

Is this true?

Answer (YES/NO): NO